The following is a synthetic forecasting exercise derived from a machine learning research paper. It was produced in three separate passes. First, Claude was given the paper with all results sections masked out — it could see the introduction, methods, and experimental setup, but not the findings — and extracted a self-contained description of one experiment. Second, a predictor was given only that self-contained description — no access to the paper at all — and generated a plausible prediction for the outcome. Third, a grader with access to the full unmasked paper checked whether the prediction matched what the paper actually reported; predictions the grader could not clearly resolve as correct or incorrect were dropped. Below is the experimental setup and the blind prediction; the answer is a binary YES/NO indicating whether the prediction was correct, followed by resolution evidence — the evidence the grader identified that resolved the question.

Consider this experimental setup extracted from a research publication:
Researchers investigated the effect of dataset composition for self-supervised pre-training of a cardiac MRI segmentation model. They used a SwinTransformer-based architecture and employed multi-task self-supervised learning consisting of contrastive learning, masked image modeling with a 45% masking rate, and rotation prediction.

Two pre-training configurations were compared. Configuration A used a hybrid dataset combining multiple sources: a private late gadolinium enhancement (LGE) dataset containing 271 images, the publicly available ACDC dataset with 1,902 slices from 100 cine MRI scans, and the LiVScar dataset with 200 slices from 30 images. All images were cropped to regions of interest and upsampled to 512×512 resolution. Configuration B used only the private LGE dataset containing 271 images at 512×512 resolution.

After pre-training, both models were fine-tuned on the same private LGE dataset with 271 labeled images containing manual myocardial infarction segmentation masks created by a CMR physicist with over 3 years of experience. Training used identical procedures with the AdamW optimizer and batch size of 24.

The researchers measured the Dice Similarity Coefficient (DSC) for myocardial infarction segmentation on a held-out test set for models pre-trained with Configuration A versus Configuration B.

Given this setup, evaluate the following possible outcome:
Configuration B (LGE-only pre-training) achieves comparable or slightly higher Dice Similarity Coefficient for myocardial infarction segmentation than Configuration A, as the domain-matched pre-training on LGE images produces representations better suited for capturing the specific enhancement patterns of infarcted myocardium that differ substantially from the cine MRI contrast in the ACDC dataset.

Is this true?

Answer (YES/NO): NO